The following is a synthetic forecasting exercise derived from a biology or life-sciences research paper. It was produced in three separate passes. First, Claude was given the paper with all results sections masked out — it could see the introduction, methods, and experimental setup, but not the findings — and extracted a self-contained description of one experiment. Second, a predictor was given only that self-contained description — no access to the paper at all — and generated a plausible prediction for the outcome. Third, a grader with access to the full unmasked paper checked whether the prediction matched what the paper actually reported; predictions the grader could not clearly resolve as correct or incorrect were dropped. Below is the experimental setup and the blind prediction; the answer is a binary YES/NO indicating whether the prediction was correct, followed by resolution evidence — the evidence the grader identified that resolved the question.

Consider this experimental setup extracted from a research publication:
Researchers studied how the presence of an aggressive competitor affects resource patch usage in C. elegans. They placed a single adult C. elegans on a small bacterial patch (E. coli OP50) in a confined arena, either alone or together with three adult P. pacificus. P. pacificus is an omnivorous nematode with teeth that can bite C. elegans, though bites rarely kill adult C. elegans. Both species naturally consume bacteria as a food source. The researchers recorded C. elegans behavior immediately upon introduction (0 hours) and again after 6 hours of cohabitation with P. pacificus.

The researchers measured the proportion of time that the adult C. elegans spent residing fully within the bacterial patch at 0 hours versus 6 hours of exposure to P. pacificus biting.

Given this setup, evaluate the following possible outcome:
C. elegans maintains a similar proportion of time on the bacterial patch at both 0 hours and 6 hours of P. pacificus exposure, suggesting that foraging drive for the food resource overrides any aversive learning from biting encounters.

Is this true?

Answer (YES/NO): NO